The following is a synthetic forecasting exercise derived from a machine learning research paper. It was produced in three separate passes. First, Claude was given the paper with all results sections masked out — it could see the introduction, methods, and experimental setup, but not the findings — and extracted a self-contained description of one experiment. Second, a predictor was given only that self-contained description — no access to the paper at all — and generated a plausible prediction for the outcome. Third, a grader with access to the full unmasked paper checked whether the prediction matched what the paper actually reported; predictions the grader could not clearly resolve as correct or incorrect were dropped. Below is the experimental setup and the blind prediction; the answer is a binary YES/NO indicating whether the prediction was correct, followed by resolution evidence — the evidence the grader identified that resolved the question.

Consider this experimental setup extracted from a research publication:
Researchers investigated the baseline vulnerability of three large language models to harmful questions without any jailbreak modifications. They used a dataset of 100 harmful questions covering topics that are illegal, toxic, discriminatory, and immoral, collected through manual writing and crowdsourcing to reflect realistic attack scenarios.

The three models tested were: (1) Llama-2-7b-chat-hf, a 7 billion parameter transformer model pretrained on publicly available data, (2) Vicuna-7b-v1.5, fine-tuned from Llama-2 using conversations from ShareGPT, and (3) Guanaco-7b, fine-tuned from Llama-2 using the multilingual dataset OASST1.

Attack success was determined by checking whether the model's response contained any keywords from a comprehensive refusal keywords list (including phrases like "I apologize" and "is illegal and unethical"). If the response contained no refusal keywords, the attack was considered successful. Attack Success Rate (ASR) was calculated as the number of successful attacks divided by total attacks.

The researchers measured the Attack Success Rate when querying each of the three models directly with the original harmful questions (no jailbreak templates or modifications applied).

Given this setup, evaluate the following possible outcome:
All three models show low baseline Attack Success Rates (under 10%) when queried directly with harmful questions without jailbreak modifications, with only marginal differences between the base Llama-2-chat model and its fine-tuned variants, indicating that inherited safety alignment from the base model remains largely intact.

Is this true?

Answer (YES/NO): NO